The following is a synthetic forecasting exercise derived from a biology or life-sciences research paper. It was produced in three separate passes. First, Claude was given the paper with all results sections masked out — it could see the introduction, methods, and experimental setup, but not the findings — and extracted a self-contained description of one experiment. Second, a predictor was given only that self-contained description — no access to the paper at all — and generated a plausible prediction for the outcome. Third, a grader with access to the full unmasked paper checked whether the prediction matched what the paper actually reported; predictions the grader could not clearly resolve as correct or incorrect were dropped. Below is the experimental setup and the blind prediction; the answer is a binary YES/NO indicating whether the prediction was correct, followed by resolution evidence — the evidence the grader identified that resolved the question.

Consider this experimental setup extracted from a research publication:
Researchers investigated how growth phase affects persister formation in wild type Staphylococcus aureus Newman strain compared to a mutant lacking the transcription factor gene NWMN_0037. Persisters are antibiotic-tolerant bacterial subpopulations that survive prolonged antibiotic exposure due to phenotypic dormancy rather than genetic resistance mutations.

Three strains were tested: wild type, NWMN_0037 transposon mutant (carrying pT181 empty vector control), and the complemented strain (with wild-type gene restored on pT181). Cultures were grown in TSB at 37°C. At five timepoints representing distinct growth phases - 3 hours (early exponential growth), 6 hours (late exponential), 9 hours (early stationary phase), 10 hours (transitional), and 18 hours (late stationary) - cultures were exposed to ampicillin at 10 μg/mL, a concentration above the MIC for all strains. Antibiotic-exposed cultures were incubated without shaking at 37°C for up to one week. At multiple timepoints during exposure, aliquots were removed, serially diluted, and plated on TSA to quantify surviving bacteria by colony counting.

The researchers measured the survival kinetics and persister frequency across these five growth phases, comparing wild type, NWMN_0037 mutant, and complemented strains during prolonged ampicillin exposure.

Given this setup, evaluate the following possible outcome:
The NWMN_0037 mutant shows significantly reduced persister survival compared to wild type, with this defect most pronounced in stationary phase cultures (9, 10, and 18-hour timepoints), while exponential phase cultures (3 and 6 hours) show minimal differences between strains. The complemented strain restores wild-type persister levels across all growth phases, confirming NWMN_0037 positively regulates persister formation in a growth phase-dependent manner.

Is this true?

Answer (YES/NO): NO